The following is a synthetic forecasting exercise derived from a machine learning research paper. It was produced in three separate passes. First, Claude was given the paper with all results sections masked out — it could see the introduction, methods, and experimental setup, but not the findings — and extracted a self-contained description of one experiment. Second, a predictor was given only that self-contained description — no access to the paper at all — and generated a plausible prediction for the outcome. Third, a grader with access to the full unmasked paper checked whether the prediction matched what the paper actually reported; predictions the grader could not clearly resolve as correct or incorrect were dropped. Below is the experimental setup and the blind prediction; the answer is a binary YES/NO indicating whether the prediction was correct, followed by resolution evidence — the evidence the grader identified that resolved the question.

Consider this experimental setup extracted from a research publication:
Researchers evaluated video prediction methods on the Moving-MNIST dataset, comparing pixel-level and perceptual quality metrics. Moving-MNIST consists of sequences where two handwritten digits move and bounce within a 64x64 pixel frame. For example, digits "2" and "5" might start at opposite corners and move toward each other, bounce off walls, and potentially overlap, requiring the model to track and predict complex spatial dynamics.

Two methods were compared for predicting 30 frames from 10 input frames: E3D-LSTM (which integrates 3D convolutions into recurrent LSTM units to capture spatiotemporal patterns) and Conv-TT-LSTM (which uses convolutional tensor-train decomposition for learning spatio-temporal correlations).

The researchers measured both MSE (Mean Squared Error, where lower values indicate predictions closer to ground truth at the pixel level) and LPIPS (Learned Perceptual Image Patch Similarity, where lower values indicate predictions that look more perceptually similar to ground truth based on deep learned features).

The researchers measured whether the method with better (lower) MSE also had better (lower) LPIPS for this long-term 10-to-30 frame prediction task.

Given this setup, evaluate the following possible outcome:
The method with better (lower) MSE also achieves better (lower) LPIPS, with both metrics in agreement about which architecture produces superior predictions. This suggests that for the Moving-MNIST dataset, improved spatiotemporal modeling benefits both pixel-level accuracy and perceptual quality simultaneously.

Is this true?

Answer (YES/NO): NO